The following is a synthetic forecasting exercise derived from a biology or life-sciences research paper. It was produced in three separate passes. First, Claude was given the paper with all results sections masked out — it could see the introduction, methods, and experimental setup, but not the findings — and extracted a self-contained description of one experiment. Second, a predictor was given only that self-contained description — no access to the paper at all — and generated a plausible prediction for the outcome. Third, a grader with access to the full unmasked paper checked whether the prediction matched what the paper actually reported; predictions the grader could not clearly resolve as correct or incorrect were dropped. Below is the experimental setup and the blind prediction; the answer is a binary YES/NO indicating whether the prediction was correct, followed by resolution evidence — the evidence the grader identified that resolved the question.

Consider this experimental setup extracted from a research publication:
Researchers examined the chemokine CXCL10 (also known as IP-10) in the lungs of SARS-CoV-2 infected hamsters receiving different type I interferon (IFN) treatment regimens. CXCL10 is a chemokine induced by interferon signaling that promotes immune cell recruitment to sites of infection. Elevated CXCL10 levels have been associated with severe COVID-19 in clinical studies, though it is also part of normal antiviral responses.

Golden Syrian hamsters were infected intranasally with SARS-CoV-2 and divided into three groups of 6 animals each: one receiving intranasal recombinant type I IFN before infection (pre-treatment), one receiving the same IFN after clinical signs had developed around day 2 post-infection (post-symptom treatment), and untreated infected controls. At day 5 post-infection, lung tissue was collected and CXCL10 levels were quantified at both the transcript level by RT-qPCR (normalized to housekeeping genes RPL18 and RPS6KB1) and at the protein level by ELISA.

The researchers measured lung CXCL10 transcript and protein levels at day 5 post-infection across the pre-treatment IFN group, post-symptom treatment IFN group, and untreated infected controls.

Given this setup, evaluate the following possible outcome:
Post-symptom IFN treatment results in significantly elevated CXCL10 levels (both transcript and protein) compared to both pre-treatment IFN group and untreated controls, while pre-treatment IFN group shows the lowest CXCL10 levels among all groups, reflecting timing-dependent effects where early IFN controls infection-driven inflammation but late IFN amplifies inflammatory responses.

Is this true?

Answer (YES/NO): NO